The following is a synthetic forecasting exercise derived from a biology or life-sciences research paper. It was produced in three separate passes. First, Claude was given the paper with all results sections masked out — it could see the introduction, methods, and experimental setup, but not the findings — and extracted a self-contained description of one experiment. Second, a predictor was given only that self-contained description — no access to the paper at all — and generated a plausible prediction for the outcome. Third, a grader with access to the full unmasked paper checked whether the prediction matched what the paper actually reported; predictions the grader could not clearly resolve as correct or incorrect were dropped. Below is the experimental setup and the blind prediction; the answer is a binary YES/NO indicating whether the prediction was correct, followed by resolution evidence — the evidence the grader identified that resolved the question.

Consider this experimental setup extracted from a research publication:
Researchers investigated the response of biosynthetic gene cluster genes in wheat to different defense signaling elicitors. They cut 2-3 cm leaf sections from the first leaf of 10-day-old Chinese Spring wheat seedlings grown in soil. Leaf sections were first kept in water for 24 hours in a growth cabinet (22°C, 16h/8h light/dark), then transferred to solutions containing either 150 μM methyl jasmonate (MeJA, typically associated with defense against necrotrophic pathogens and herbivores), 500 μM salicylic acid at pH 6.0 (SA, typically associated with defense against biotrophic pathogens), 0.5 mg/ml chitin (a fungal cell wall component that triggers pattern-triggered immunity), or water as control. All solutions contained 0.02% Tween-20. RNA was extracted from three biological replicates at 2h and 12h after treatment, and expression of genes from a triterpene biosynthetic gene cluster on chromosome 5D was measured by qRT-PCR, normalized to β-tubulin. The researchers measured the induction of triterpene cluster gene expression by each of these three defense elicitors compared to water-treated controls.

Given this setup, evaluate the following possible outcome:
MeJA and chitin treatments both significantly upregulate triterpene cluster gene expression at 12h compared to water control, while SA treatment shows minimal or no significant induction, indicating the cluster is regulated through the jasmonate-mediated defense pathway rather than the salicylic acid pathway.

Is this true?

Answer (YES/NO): NO